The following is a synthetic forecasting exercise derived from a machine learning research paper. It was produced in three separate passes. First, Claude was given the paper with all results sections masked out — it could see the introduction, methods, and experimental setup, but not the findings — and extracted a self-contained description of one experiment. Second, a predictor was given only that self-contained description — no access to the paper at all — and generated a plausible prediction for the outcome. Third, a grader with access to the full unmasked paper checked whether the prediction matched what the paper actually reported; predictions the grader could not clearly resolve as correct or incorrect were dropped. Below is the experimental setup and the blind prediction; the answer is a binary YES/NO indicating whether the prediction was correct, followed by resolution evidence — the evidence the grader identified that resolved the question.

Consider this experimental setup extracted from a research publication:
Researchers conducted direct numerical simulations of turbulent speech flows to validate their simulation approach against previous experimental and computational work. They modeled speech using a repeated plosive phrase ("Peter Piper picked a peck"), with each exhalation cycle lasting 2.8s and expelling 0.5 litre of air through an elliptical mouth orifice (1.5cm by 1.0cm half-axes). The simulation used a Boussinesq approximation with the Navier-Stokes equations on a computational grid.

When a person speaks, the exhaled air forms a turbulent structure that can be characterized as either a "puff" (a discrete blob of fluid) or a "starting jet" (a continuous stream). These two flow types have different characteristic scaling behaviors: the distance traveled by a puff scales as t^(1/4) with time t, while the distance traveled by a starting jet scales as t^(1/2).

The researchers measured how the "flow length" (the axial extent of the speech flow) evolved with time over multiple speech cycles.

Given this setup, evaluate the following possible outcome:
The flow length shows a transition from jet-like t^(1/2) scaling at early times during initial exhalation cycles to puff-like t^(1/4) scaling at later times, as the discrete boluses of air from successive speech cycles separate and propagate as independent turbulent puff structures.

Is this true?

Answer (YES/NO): NO